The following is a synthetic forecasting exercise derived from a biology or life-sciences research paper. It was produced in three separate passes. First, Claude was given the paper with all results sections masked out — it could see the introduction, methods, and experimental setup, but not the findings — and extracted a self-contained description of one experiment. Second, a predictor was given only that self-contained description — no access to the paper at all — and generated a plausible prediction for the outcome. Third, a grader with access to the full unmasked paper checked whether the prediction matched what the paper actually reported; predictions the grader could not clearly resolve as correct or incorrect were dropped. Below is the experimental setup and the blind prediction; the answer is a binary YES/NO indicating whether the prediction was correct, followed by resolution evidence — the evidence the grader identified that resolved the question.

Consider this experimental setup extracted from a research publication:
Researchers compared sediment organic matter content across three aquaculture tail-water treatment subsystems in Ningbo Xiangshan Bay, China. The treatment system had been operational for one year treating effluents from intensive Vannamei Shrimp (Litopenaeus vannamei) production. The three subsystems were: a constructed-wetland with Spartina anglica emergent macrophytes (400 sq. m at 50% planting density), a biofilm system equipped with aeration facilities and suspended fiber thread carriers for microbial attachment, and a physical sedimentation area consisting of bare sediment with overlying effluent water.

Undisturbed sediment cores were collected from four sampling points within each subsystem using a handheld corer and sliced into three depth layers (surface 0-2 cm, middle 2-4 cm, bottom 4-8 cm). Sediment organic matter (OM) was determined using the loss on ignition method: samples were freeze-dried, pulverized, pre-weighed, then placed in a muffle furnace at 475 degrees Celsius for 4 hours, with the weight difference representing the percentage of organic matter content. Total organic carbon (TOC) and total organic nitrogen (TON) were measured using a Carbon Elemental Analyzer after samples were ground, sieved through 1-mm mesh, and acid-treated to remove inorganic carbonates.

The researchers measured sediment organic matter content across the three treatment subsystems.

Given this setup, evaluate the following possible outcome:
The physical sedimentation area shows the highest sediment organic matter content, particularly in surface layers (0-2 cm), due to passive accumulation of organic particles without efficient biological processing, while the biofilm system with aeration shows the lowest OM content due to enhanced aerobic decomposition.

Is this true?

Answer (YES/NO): YES